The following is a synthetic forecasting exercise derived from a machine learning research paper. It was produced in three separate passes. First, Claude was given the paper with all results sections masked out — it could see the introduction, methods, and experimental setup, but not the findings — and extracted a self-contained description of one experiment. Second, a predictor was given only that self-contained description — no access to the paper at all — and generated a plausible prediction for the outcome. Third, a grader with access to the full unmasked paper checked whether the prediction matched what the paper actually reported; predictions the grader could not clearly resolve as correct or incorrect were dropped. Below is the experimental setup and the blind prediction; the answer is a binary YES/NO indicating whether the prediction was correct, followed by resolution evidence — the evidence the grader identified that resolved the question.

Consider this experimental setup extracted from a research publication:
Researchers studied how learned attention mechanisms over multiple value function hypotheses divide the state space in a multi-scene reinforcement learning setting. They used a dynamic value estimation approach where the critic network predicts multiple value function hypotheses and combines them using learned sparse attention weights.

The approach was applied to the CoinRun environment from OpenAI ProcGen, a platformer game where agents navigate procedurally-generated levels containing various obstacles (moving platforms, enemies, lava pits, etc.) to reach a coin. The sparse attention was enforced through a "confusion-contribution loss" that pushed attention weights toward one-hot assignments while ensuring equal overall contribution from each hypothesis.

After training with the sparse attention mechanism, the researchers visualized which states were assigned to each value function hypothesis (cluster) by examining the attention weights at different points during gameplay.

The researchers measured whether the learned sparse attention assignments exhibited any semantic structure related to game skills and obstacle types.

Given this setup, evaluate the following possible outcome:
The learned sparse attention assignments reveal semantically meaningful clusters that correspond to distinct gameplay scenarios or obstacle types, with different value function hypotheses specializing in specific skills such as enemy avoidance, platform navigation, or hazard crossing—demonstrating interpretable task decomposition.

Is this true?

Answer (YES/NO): YES